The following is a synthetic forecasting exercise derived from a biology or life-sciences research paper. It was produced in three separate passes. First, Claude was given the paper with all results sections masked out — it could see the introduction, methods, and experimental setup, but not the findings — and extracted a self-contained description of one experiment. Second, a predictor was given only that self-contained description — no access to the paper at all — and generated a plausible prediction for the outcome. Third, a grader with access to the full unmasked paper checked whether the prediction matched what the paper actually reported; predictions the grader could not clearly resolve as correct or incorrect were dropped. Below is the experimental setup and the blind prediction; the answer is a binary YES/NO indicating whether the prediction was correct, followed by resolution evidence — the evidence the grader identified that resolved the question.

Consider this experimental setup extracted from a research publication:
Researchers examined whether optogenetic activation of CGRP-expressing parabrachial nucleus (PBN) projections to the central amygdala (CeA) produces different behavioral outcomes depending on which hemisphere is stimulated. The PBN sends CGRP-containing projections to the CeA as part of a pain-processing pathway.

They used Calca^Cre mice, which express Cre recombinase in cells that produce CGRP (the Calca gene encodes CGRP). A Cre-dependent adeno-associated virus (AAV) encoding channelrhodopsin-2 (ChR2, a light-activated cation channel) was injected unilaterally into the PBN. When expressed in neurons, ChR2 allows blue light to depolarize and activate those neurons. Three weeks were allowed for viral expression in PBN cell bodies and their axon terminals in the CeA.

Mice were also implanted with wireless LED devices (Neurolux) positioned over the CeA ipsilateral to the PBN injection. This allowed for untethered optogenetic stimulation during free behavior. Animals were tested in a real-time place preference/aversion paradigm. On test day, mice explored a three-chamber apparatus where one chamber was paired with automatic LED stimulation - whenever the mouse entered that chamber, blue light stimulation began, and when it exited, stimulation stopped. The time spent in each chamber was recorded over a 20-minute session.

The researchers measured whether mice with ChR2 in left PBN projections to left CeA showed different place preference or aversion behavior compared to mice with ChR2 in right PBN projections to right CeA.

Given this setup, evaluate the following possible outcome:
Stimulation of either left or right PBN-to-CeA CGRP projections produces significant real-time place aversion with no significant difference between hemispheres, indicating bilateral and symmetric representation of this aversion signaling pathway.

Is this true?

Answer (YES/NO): NO